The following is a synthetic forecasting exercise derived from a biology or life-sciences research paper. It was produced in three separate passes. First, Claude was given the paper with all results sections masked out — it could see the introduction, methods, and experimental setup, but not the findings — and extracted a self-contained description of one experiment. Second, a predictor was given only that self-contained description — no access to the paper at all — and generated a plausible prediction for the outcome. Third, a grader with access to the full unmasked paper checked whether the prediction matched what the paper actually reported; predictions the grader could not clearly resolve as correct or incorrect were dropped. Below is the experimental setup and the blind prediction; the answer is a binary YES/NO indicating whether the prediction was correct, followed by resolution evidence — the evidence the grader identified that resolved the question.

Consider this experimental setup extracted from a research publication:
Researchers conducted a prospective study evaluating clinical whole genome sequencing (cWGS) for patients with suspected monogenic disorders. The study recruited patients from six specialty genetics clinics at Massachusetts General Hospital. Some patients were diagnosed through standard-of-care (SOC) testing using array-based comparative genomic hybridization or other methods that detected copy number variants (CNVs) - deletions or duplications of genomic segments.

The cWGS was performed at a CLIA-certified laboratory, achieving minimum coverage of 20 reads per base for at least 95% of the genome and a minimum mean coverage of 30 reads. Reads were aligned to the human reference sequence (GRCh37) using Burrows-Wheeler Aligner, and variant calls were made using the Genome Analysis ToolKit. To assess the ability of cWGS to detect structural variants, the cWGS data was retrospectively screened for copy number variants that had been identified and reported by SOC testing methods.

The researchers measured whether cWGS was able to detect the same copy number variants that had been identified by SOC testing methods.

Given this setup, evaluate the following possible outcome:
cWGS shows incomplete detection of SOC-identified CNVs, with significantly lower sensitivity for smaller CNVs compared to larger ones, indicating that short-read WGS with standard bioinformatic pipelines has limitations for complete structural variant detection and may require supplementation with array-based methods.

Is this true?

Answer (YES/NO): NO